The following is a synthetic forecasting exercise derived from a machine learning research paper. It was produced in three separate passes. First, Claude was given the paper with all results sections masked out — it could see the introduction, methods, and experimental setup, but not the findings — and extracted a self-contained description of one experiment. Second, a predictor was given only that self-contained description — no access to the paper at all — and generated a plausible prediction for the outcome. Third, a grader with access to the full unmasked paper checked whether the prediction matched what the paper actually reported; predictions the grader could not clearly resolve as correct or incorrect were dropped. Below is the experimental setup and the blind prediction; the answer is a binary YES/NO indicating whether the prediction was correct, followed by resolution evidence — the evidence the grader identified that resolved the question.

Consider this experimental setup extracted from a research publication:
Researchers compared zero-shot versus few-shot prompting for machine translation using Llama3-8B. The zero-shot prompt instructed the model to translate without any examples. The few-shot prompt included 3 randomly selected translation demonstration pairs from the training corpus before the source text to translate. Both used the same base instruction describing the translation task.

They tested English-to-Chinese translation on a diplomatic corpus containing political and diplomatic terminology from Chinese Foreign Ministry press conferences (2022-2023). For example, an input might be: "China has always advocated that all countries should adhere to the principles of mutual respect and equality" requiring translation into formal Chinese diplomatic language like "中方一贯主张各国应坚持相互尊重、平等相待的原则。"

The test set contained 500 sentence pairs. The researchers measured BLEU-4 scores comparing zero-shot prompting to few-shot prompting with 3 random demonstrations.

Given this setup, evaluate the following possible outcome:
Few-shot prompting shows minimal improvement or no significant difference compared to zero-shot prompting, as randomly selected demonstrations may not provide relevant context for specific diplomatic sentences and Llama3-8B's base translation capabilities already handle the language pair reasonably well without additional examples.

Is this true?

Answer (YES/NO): NO